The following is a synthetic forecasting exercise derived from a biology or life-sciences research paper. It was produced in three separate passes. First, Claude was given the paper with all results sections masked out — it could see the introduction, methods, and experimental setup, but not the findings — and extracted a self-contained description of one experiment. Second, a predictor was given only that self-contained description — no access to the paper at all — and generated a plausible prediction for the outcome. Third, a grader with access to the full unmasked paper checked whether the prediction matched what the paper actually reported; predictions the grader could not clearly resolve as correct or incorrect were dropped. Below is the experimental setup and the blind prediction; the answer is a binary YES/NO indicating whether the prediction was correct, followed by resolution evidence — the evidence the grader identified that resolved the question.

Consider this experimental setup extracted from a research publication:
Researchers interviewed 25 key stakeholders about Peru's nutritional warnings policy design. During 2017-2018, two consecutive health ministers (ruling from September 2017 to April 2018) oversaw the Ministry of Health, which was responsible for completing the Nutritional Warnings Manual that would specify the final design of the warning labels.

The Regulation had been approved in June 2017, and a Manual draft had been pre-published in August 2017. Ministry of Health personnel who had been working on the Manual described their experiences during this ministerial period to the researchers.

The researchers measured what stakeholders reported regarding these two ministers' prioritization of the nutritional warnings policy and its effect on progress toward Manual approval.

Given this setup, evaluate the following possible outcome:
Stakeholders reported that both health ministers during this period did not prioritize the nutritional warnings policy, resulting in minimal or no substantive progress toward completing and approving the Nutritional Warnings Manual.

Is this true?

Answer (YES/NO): YES